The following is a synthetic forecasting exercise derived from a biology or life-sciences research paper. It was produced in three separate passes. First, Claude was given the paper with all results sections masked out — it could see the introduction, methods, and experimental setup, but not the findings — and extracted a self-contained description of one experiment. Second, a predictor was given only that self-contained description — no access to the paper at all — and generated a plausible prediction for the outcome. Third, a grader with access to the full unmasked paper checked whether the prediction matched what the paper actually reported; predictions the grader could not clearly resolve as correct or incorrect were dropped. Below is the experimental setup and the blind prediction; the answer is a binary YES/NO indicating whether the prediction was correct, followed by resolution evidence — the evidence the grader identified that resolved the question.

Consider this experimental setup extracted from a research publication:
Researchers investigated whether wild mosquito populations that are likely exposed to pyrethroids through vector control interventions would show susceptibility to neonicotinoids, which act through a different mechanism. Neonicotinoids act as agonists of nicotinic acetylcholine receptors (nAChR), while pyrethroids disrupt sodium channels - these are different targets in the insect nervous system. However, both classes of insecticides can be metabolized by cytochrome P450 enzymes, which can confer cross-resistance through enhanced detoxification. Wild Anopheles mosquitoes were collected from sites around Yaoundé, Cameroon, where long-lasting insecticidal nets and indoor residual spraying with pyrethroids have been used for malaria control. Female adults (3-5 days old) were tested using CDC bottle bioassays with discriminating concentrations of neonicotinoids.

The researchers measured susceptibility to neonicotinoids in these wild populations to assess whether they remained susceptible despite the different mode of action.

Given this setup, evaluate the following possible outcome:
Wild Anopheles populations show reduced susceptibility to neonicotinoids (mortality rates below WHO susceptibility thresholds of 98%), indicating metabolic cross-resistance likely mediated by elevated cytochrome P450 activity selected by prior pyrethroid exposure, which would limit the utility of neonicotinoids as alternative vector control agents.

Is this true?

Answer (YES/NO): NO